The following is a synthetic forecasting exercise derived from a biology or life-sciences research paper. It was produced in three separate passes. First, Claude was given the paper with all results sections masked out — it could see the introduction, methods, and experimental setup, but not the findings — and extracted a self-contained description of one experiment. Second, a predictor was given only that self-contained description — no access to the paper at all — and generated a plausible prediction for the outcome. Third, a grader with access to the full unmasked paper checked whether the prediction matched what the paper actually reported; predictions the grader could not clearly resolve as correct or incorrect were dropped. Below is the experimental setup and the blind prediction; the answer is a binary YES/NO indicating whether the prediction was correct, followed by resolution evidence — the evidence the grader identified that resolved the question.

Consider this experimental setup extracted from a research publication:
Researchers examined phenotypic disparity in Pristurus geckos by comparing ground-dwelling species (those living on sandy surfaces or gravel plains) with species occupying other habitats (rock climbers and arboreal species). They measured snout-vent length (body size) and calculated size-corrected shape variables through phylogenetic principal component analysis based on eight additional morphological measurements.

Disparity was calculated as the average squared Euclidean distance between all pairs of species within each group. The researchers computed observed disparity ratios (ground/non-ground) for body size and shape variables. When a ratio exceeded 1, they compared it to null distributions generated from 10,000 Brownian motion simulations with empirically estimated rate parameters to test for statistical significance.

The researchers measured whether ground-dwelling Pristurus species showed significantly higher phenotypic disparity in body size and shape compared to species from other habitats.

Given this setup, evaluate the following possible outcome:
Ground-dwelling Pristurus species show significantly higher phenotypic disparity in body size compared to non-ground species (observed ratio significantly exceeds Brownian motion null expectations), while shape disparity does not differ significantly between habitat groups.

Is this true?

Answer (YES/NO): NO